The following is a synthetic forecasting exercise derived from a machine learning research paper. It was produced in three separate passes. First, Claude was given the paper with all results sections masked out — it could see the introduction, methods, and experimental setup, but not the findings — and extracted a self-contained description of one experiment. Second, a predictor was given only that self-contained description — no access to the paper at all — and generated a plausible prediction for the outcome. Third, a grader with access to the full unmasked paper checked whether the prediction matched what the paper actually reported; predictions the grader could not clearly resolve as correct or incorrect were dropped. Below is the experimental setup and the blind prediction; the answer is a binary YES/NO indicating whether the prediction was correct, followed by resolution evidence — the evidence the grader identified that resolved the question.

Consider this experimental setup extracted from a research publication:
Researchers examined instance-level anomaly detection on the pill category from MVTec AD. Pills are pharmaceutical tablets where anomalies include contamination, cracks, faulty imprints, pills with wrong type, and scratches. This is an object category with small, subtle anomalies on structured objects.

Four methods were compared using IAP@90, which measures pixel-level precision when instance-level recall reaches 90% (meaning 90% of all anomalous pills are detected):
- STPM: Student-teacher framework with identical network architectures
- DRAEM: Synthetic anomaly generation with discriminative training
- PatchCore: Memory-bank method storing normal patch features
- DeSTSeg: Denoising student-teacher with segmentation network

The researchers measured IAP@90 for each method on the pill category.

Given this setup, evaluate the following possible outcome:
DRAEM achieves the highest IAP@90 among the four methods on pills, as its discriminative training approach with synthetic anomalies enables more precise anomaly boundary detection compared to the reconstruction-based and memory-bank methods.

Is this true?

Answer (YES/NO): NO